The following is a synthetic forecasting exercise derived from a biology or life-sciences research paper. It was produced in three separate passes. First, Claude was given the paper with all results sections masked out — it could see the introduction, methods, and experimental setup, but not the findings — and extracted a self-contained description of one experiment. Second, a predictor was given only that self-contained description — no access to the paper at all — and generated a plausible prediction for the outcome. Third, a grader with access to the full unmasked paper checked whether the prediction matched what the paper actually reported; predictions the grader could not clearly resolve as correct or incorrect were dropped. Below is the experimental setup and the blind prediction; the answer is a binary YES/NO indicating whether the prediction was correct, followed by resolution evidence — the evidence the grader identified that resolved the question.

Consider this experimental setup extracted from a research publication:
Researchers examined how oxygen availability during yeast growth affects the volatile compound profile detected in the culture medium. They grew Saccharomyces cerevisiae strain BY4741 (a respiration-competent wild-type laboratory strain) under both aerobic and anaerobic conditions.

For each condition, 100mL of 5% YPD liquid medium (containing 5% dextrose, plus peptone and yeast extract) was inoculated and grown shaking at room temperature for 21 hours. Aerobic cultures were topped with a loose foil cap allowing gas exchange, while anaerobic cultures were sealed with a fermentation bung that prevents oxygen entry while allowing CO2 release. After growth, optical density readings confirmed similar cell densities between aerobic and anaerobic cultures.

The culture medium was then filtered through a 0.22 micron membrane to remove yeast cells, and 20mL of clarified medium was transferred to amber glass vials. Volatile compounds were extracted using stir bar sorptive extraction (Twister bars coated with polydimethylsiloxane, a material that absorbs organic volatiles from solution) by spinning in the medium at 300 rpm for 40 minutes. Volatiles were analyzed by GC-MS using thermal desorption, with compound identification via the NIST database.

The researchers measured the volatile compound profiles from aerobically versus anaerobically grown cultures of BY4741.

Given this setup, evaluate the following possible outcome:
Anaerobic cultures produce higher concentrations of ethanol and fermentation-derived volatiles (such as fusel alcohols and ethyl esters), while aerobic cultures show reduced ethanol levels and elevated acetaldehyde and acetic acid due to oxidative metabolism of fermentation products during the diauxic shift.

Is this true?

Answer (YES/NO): NO